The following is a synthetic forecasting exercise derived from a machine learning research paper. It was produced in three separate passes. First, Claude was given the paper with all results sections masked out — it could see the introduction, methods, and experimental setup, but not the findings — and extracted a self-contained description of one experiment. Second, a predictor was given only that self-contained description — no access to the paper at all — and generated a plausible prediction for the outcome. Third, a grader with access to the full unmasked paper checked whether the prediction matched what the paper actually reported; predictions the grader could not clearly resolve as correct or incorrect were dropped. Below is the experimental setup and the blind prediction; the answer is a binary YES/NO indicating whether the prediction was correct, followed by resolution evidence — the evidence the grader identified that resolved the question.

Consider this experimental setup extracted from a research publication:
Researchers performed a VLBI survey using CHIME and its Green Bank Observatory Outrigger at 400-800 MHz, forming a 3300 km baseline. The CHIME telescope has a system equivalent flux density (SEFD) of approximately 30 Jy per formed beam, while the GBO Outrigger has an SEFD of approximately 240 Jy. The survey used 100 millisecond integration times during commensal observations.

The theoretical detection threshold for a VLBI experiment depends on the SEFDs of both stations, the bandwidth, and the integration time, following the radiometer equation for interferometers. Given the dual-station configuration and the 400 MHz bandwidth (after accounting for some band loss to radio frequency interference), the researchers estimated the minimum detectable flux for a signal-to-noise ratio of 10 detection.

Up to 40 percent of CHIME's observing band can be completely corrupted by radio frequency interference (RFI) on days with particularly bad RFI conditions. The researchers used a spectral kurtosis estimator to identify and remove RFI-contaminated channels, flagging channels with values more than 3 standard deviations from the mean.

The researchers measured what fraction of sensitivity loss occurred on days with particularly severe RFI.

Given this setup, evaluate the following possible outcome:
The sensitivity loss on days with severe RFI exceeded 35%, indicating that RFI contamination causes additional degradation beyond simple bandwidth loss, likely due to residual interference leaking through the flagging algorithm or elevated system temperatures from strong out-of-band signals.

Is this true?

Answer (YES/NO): NO